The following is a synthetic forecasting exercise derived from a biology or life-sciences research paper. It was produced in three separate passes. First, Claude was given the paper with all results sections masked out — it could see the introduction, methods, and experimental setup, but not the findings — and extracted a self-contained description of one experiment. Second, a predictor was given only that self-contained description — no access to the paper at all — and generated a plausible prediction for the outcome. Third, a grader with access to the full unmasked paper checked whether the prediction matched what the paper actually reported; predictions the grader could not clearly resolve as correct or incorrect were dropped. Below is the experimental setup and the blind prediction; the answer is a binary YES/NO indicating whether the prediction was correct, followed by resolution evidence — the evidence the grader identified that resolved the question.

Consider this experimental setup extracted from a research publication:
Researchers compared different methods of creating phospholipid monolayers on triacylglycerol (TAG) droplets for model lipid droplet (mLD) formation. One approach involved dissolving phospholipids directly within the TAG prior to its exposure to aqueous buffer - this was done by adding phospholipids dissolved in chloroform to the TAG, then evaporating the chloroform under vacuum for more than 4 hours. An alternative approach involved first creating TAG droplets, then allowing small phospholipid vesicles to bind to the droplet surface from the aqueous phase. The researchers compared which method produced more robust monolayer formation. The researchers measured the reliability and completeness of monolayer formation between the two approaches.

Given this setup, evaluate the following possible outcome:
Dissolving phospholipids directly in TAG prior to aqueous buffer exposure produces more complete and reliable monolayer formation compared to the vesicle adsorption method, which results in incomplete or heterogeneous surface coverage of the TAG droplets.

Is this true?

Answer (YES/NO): NO